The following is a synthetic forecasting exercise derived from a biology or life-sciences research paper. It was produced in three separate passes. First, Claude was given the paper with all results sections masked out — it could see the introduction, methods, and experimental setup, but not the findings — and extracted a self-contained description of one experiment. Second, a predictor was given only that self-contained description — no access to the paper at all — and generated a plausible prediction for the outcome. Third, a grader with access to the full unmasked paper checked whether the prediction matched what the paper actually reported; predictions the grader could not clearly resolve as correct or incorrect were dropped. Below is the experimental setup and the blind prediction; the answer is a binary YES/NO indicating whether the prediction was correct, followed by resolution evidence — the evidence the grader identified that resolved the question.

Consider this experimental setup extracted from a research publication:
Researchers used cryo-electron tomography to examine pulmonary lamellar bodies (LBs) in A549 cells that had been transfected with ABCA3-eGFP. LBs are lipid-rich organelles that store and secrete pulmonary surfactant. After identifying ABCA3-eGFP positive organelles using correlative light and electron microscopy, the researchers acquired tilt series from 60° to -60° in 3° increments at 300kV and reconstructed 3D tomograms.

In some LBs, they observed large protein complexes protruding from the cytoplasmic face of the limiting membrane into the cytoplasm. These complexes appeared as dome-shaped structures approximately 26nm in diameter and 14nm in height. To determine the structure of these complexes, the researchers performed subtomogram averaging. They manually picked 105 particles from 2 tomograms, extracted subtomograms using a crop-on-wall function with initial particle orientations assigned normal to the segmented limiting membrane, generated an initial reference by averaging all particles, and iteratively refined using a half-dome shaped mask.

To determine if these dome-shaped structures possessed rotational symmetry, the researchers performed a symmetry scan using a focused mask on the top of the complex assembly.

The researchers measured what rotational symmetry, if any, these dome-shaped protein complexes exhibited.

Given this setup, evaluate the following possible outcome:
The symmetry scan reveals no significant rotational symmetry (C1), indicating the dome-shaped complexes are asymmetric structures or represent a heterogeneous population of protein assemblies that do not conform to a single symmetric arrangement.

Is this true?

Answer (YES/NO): NO